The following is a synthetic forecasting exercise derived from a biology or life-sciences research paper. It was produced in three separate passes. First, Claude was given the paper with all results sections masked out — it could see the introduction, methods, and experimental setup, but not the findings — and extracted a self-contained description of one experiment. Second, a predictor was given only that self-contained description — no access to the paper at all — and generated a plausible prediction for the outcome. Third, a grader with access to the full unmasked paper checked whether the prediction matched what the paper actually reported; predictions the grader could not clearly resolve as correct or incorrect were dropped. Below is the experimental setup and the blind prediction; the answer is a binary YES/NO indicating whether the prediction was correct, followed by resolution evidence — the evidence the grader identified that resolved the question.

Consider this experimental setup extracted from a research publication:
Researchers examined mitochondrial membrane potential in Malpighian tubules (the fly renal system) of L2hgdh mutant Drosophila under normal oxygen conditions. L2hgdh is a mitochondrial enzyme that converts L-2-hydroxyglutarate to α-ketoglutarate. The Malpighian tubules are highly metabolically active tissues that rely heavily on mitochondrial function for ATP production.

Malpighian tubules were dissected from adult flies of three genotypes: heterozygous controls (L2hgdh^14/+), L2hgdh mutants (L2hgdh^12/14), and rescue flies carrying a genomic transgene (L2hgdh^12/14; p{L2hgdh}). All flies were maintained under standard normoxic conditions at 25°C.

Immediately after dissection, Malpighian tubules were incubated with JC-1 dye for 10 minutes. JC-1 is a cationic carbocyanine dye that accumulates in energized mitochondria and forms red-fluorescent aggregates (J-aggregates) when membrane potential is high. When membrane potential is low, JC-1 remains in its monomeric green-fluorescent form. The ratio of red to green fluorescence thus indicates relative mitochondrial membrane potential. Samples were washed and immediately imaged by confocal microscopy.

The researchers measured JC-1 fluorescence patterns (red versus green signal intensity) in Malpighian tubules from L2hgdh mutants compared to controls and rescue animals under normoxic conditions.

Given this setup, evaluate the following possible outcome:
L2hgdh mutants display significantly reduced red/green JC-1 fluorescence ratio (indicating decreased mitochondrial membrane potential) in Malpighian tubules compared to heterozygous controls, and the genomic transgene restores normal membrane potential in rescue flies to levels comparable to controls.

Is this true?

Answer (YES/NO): YES